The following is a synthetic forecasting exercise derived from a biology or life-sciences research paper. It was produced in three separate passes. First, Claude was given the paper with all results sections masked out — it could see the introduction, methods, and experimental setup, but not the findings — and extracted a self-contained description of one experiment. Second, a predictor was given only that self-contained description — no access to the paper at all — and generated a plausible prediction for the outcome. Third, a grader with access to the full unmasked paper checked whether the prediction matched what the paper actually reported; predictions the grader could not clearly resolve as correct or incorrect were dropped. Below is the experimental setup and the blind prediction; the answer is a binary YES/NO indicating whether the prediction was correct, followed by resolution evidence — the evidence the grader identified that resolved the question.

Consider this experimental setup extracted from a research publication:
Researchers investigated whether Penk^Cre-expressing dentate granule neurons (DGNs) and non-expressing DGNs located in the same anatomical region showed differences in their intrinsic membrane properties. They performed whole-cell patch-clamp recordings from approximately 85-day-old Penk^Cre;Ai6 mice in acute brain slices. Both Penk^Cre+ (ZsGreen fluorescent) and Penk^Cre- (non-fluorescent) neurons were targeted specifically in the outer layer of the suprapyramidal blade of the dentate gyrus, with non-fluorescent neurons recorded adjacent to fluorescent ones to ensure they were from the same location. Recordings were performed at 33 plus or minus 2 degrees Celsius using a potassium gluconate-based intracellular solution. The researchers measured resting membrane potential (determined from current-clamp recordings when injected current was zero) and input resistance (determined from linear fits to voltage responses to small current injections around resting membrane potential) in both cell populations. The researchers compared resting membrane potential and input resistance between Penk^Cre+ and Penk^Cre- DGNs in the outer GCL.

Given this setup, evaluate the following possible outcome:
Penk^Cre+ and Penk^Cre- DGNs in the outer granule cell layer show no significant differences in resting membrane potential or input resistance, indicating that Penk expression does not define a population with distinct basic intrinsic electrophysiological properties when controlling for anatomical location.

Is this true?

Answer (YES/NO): YES